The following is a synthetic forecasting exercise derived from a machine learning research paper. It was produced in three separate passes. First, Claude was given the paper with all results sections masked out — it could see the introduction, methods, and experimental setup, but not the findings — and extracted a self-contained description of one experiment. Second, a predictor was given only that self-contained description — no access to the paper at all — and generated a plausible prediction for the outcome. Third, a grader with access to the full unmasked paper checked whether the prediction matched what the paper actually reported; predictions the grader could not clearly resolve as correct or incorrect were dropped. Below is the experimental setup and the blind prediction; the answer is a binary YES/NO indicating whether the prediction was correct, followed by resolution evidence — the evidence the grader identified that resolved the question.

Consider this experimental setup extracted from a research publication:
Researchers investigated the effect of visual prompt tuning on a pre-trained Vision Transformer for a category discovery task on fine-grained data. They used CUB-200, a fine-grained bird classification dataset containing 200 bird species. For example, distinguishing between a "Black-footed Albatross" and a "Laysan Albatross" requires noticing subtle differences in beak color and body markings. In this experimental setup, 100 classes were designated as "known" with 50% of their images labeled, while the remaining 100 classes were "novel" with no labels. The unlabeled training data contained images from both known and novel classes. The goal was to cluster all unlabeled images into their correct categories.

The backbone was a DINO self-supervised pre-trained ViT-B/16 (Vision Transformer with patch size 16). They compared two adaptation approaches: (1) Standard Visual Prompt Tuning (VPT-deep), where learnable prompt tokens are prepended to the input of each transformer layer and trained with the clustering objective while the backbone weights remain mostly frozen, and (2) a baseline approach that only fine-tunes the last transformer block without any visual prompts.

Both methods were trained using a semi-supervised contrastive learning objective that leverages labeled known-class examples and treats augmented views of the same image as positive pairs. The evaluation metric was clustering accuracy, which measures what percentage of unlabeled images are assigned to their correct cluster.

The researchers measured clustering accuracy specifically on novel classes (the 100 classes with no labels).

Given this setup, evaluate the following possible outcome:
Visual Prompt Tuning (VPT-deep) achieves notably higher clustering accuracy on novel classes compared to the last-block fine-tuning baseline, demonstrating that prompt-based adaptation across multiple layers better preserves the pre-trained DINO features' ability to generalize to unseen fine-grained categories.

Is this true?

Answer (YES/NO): NO